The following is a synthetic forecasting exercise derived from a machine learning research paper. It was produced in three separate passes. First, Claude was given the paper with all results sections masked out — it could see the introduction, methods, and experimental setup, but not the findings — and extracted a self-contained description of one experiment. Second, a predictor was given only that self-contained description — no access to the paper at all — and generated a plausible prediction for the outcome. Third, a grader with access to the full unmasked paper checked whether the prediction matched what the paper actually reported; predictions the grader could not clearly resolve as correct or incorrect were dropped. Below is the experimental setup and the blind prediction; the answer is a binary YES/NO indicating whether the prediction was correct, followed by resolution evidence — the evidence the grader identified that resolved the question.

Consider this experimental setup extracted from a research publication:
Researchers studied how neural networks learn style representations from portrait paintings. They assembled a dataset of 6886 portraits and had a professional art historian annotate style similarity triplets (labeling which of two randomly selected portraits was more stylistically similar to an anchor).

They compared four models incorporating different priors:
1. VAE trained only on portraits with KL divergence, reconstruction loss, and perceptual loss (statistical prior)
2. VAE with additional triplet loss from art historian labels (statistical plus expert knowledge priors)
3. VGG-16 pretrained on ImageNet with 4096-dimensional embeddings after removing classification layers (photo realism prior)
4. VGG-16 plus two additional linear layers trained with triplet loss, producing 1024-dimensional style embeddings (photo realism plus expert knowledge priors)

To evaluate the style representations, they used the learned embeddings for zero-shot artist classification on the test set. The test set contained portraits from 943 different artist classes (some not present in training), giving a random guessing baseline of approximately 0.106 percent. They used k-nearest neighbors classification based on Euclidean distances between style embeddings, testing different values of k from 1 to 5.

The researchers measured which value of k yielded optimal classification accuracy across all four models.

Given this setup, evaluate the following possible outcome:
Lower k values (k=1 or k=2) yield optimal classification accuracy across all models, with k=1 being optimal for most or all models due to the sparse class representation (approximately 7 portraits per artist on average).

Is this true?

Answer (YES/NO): YES